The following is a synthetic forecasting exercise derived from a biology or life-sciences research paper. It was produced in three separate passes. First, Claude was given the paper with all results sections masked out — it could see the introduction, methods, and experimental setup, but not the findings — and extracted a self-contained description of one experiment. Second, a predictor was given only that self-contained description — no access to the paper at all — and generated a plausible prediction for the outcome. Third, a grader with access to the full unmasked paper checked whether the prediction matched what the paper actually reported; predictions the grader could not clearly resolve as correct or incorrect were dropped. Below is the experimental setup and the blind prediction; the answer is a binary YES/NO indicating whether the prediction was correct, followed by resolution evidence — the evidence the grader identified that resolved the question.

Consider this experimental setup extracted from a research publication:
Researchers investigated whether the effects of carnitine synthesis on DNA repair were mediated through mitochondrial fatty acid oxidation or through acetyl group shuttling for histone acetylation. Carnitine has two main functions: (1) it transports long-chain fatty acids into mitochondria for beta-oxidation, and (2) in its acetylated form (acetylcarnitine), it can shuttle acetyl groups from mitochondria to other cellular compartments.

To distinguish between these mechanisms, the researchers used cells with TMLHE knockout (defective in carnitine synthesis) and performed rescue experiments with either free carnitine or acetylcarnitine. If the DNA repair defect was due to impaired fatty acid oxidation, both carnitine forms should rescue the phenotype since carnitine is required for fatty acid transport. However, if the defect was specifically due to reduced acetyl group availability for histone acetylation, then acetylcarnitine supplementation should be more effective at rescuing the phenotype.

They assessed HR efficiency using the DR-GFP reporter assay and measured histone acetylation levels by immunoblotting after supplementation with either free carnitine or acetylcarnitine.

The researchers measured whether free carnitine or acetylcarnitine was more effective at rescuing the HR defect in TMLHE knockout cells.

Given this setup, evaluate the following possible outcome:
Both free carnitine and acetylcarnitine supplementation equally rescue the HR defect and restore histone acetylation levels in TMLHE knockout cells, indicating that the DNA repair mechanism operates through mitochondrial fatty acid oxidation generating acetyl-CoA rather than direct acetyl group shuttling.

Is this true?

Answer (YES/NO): NO